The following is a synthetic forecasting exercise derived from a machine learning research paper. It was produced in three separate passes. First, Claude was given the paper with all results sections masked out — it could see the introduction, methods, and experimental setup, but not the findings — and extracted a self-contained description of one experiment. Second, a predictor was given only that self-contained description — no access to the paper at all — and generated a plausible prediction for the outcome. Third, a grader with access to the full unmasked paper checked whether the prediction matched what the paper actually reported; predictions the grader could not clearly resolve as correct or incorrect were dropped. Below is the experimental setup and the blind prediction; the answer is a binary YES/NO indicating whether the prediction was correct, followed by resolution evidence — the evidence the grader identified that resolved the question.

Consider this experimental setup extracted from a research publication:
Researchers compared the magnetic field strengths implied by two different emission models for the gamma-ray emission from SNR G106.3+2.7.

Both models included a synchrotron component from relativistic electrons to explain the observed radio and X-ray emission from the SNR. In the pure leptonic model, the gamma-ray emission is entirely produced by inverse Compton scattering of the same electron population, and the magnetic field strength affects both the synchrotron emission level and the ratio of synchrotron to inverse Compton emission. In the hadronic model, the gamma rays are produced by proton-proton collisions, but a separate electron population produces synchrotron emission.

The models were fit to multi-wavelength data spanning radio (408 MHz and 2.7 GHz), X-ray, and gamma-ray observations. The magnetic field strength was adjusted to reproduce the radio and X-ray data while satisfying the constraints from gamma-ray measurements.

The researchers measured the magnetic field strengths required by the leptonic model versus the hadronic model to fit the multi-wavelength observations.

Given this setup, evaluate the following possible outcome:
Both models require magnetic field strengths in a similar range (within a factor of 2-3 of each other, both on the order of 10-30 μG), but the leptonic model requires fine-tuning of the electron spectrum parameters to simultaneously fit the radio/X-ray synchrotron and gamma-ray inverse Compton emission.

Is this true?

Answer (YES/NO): NO